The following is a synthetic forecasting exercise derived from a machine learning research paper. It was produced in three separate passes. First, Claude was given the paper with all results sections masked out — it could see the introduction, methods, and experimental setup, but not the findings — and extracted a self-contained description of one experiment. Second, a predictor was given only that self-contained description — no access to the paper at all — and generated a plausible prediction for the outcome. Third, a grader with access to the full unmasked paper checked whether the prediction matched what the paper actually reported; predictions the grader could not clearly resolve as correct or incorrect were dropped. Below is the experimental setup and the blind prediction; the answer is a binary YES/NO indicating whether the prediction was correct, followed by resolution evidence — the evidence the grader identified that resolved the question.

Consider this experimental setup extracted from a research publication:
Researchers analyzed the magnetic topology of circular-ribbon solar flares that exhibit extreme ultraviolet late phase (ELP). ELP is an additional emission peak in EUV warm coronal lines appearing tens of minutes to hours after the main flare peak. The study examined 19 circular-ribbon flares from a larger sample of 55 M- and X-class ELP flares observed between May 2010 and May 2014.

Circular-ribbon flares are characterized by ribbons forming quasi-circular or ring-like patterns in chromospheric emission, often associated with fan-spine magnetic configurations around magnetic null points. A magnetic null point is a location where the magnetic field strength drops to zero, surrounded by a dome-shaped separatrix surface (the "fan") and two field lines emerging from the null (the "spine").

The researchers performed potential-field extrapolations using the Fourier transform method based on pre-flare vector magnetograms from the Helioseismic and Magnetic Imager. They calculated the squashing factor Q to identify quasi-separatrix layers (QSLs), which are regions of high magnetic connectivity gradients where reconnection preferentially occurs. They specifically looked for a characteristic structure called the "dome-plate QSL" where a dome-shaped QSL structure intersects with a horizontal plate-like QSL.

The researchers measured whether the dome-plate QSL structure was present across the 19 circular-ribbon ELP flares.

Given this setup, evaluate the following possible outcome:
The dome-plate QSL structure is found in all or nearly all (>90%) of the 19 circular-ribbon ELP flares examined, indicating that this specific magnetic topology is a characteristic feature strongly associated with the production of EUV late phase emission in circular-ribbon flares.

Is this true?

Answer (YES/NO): YES